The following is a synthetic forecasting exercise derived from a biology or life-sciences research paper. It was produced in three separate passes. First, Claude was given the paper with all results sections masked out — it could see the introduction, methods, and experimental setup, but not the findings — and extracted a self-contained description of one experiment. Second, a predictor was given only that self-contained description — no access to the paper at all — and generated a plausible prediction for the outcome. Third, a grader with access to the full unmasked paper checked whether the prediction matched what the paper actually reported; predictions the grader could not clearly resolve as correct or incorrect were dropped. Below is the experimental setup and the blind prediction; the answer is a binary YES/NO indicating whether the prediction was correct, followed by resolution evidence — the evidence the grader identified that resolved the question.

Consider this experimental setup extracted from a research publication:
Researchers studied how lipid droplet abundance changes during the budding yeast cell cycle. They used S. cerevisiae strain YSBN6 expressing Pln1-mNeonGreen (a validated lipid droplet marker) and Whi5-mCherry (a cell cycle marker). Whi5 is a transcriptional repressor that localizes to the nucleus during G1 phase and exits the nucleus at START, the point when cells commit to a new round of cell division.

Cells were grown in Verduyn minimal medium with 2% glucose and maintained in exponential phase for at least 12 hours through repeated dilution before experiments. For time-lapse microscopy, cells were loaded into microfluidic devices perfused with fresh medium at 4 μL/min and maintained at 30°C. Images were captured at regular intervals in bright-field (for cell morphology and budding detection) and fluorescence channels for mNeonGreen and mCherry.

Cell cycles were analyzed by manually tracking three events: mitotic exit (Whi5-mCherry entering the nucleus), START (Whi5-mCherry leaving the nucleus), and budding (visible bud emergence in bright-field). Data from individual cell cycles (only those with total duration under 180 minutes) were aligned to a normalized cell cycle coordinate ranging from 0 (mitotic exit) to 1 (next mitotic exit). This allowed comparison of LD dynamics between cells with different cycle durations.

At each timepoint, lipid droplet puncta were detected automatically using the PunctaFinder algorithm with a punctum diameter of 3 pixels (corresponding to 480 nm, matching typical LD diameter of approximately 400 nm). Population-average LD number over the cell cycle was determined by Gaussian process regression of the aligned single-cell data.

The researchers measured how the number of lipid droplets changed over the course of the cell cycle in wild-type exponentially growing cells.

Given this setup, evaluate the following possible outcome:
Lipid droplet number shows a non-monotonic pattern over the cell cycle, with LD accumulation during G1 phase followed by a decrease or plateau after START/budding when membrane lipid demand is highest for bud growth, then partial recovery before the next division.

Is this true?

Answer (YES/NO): NO